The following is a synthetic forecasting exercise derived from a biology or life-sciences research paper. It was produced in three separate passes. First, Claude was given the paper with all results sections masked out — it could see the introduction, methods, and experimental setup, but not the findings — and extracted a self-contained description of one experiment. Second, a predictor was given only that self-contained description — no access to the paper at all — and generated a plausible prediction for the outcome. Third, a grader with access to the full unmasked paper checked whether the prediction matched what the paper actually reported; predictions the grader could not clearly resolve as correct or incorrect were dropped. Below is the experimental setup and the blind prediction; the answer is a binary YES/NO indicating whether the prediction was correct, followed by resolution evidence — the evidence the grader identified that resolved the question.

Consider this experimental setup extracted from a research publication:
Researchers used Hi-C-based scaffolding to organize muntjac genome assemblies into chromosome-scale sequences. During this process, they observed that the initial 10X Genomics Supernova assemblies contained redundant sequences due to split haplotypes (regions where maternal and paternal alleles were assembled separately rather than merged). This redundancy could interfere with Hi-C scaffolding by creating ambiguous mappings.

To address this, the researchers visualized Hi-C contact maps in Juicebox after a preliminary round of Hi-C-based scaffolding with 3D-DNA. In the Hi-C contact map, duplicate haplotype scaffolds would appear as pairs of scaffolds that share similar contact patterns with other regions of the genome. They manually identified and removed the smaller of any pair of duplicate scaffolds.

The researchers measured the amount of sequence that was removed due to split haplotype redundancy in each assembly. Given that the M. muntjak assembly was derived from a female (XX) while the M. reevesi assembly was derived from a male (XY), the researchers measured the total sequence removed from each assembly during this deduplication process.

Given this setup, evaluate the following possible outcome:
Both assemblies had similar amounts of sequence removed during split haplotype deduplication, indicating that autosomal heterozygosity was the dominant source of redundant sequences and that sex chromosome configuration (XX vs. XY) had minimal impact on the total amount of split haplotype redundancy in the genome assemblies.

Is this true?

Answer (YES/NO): NO